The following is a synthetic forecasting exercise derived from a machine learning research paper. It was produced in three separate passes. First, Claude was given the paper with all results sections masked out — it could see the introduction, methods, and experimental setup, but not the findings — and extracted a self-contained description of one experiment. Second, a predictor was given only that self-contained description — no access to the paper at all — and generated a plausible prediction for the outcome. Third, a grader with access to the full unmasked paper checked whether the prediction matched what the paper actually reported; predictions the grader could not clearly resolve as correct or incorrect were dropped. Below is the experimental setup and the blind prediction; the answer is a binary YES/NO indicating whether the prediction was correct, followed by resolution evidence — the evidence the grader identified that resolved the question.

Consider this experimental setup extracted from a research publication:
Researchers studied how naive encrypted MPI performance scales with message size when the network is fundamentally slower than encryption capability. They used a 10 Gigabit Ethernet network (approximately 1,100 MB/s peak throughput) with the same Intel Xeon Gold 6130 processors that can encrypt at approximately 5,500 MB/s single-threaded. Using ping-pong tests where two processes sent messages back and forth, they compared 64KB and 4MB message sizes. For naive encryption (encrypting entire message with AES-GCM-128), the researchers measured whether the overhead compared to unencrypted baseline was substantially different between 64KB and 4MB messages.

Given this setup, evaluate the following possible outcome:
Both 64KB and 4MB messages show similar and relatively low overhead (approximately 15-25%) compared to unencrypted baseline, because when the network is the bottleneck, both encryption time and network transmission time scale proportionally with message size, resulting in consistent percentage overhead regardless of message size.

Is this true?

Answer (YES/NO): NO